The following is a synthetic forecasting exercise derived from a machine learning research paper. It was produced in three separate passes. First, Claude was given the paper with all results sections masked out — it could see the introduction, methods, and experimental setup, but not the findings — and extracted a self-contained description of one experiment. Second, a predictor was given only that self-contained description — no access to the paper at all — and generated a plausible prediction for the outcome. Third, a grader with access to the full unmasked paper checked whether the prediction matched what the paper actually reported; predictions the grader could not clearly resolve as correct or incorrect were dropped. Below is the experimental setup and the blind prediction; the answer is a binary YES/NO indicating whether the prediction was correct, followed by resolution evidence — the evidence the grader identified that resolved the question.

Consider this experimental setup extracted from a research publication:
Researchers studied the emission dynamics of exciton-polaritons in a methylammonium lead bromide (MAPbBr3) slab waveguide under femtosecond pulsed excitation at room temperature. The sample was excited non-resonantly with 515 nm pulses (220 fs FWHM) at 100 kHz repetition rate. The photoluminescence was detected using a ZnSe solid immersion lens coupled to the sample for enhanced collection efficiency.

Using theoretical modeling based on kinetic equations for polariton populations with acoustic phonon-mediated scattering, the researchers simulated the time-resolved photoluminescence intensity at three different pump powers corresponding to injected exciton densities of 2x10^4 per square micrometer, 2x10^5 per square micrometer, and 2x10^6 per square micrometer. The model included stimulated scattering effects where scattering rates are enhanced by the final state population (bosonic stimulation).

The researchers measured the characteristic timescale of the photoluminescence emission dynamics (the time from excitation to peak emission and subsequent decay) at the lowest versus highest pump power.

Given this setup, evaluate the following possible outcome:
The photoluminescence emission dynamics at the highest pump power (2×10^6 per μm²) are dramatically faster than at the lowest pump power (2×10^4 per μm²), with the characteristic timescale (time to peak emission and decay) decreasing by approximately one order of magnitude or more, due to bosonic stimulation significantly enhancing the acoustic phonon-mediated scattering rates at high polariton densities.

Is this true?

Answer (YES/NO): YES